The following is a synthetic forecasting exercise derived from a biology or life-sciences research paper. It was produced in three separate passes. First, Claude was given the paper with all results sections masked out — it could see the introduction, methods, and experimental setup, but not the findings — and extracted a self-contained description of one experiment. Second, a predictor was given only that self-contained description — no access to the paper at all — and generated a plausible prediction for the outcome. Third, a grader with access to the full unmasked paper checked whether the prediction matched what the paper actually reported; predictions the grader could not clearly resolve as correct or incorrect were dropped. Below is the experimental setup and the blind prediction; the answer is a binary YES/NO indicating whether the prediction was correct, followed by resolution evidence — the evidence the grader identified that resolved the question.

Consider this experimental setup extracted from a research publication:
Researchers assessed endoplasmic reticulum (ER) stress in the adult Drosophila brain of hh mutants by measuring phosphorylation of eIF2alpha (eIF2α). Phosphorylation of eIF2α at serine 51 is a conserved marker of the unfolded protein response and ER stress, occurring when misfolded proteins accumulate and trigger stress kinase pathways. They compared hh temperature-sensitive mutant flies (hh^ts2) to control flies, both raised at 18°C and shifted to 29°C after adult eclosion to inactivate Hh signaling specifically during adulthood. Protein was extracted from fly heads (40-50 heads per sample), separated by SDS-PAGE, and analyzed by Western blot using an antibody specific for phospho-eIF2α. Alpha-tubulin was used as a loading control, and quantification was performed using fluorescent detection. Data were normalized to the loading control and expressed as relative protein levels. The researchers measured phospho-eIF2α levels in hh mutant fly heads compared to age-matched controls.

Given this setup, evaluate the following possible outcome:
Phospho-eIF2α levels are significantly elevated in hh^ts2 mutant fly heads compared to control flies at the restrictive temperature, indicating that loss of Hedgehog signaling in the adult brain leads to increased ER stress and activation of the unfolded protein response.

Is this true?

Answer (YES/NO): YES